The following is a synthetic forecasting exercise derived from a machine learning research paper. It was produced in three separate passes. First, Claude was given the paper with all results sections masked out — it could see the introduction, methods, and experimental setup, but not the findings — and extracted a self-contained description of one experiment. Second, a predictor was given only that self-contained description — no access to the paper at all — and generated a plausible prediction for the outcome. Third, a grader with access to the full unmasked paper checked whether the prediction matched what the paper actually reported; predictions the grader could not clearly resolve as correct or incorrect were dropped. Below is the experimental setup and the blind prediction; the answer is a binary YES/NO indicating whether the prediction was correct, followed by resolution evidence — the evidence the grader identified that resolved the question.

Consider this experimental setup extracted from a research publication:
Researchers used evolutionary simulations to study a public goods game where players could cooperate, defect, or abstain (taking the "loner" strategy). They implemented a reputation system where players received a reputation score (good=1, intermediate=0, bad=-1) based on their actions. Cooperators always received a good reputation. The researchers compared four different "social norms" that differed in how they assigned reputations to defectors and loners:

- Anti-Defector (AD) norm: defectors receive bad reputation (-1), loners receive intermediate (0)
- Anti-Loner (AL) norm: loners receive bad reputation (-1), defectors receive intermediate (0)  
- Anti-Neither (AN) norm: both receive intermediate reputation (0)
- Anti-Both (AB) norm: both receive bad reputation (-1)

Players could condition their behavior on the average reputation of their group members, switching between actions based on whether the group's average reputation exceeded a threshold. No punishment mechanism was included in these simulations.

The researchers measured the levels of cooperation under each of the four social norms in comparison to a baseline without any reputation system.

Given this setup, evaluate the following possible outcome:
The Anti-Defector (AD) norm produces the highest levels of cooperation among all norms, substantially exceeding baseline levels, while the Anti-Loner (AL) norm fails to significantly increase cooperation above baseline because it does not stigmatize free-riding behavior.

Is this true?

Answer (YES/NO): YES